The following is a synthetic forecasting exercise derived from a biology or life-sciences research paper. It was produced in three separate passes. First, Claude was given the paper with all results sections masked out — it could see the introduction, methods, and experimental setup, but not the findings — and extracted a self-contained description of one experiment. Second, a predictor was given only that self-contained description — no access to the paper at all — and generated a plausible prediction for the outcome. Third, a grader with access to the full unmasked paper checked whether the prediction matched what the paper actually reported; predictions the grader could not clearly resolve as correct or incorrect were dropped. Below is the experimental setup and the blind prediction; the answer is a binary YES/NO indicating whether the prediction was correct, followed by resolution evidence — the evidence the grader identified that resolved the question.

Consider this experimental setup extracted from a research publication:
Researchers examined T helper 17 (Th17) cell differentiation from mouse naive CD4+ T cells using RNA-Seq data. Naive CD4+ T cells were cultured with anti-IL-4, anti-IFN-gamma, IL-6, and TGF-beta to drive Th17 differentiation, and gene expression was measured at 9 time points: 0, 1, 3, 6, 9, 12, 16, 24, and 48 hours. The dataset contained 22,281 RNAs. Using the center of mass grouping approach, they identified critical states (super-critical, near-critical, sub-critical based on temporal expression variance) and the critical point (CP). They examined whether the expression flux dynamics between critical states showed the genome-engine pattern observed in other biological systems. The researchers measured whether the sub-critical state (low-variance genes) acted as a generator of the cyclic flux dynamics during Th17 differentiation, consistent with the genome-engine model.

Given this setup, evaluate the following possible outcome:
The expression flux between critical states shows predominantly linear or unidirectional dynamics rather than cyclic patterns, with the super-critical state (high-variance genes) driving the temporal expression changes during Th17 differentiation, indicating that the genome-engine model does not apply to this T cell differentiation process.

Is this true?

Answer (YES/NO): NO